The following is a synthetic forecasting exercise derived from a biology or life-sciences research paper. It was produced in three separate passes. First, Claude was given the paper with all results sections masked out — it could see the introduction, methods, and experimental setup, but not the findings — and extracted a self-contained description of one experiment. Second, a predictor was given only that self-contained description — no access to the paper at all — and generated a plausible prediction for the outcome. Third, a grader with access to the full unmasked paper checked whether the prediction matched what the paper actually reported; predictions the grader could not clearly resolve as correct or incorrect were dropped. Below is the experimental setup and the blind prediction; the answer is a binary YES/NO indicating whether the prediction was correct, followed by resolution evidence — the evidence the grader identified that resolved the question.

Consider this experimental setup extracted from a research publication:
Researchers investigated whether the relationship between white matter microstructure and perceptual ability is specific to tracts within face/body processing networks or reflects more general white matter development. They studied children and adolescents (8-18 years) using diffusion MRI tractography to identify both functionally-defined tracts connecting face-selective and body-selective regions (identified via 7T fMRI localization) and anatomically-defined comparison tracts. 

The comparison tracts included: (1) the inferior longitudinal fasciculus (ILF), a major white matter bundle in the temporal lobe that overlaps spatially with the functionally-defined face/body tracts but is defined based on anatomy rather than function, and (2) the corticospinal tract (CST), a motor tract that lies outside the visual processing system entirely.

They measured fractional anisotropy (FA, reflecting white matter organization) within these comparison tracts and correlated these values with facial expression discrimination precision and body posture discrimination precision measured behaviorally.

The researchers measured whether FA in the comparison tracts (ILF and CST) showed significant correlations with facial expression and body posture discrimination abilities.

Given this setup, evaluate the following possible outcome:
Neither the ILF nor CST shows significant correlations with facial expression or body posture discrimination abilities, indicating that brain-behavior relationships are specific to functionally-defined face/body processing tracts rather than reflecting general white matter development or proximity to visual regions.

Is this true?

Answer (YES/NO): YES